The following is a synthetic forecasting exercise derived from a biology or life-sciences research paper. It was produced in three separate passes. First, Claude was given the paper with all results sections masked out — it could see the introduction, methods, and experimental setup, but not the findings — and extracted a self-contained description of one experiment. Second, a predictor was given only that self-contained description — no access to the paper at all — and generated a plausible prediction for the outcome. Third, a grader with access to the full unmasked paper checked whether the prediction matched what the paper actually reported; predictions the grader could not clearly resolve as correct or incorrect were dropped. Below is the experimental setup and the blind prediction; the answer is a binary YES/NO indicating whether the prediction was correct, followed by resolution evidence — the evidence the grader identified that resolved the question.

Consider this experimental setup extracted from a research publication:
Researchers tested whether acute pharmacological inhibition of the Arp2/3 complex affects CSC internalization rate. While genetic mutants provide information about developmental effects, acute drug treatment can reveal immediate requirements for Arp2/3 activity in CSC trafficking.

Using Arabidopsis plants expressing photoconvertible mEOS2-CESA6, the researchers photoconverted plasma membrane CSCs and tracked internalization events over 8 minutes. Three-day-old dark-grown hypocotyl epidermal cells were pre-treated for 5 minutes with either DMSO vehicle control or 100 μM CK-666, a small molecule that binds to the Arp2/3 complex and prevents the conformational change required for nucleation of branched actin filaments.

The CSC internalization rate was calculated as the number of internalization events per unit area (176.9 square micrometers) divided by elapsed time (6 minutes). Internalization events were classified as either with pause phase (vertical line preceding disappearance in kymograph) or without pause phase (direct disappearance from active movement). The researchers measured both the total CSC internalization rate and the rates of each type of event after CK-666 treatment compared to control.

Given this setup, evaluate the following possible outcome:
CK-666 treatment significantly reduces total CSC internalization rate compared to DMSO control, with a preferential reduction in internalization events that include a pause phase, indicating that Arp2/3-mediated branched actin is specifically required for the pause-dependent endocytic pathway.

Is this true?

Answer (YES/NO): NO